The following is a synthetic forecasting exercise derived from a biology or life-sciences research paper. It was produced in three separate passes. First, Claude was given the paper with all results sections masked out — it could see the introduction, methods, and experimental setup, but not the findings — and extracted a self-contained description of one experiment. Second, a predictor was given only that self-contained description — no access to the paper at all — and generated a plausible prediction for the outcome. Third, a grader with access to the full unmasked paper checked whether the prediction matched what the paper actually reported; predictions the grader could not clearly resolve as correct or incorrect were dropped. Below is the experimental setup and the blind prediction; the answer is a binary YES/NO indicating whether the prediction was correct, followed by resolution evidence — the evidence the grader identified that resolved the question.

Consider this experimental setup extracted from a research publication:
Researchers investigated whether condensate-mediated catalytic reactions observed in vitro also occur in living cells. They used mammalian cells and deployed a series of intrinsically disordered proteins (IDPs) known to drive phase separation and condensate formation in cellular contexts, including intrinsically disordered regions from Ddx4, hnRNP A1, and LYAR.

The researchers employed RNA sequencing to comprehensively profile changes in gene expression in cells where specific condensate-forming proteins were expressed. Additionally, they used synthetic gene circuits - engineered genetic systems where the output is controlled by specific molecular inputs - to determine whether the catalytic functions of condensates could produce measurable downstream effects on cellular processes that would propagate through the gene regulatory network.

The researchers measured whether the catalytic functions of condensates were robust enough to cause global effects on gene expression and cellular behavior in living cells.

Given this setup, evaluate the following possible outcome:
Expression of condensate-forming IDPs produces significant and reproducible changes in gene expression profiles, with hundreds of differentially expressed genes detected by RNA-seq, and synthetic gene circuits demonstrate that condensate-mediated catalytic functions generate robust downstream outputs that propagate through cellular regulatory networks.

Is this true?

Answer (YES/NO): NO